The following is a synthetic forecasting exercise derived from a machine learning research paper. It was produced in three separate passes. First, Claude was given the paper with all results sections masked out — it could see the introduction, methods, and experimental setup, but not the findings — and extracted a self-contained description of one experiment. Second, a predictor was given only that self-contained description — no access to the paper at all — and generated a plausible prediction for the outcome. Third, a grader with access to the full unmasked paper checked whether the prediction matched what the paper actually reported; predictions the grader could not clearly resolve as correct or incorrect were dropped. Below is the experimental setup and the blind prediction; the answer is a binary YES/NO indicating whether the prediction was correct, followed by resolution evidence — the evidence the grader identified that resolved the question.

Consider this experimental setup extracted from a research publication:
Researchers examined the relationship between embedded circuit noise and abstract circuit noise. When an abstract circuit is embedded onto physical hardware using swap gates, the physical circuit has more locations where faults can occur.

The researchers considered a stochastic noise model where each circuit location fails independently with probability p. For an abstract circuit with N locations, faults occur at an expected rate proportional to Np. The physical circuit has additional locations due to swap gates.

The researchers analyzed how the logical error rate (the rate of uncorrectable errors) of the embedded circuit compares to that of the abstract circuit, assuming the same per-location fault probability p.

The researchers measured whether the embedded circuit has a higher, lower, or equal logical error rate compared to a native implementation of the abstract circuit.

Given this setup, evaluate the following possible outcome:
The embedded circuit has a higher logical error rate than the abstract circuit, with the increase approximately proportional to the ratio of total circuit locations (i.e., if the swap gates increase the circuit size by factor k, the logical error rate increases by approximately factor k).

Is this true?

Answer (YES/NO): NO